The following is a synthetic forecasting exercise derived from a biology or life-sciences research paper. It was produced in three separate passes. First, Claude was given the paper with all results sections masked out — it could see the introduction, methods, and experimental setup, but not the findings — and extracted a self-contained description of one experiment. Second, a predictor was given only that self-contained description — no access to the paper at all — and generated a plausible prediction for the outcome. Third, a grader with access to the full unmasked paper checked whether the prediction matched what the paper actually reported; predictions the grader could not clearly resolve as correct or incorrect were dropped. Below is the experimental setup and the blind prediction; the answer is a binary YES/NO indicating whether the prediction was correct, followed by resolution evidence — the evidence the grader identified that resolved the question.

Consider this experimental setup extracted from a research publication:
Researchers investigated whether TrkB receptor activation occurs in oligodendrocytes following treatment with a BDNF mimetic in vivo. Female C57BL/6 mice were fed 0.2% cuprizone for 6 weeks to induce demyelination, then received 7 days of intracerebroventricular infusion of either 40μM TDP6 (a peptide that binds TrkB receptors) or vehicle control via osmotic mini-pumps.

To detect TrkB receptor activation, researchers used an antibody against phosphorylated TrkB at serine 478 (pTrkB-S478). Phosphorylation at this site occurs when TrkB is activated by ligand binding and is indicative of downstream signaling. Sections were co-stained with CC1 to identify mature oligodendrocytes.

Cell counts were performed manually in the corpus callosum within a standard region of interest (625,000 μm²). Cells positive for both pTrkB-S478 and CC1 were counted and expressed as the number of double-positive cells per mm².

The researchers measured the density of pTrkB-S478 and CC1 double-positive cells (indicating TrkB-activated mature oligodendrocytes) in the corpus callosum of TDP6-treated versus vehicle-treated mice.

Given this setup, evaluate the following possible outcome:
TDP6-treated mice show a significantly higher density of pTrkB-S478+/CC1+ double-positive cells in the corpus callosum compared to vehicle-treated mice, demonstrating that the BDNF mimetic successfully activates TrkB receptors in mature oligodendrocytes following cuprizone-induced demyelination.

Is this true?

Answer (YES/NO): YES